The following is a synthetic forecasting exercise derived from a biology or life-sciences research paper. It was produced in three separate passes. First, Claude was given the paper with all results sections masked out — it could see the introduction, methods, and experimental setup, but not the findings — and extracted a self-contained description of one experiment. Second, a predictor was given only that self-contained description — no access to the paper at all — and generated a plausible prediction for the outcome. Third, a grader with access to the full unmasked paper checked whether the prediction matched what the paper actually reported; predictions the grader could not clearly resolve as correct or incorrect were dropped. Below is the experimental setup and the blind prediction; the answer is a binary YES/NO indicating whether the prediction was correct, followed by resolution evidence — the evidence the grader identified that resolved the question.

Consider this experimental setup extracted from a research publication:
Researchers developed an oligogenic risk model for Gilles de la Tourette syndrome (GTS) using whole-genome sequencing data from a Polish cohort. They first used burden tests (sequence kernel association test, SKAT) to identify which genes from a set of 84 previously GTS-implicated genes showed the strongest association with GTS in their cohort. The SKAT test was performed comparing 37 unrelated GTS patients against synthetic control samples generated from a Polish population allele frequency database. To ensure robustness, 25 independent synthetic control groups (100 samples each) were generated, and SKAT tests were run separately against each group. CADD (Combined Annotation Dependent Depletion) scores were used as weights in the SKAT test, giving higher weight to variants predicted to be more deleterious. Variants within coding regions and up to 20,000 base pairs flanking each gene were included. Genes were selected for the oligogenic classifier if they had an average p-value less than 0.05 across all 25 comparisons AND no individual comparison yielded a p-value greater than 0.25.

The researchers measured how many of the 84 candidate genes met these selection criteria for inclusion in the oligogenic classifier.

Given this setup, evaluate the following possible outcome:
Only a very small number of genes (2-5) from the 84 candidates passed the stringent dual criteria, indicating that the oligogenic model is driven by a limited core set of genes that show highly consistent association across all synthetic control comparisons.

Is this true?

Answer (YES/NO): NO